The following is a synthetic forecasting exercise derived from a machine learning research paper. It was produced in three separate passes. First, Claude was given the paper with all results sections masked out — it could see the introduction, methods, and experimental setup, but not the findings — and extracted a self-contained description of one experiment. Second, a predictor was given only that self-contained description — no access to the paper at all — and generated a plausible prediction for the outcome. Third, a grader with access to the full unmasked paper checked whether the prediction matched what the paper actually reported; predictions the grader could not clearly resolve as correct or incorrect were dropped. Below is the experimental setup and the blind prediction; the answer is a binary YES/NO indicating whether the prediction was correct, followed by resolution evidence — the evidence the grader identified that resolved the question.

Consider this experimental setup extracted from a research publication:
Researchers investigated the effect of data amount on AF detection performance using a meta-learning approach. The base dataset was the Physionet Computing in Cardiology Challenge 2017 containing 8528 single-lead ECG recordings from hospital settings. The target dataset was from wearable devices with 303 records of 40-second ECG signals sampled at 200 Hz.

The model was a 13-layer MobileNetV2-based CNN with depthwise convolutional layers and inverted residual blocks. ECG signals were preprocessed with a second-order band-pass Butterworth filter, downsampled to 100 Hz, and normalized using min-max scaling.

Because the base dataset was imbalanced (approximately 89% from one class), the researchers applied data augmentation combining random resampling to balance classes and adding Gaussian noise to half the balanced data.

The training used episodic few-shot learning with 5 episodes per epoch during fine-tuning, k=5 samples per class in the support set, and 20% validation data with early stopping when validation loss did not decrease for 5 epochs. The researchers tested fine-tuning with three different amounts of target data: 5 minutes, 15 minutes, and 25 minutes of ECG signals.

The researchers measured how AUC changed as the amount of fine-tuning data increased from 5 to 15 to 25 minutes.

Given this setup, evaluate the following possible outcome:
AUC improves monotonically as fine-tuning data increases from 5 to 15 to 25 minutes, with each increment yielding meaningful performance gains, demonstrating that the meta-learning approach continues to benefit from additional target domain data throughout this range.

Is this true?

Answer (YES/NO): YES